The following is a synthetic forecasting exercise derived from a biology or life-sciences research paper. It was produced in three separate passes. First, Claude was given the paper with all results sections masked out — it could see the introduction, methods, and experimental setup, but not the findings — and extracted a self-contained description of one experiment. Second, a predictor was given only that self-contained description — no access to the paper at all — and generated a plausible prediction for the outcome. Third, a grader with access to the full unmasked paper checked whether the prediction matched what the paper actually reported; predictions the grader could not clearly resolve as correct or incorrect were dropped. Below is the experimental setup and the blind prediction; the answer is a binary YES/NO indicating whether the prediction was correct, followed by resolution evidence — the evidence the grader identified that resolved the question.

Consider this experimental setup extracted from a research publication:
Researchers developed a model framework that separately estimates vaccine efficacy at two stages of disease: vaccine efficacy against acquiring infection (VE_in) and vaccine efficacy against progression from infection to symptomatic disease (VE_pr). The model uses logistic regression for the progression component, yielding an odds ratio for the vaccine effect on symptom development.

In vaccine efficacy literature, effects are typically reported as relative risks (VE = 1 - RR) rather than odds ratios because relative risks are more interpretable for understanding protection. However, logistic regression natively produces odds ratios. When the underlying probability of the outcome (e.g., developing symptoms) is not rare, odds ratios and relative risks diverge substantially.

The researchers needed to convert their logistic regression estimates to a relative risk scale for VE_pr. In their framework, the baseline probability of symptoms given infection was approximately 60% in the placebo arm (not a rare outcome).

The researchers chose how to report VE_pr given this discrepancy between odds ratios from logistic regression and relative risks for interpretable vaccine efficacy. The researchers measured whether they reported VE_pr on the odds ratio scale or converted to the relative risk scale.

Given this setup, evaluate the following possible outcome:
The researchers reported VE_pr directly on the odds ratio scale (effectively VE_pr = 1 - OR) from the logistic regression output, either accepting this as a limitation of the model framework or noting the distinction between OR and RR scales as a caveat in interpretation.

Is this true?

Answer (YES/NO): NO